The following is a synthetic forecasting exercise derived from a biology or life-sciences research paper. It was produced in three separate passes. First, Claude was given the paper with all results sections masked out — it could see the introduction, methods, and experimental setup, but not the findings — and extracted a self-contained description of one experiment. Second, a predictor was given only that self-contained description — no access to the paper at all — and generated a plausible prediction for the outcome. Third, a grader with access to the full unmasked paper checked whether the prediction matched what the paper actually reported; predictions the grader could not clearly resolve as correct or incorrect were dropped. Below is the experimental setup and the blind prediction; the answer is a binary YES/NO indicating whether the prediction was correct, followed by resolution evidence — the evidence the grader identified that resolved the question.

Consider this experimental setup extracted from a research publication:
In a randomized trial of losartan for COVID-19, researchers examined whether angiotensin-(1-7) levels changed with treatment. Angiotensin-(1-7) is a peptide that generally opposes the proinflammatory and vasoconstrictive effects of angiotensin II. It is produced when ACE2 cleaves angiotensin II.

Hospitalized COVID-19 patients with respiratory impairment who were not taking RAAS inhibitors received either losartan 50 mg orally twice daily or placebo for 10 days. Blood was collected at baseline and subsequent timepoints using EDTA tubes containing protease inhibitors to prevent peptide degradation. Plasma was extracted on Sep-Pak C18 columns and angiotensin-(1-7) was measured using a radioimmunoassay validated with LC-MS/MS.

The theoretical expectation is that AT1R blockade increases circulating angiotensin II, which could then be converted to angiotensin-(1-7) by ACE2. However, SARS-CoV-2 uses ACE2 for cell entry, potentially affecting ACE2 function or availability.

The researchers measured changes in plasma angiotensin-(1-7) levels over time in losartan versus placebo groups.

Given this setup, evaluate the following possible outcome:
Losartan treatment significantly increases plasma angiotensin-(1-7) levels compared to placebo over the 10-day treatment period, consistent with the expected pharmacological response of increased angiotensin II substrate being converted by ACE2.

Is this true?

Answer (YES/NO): NO